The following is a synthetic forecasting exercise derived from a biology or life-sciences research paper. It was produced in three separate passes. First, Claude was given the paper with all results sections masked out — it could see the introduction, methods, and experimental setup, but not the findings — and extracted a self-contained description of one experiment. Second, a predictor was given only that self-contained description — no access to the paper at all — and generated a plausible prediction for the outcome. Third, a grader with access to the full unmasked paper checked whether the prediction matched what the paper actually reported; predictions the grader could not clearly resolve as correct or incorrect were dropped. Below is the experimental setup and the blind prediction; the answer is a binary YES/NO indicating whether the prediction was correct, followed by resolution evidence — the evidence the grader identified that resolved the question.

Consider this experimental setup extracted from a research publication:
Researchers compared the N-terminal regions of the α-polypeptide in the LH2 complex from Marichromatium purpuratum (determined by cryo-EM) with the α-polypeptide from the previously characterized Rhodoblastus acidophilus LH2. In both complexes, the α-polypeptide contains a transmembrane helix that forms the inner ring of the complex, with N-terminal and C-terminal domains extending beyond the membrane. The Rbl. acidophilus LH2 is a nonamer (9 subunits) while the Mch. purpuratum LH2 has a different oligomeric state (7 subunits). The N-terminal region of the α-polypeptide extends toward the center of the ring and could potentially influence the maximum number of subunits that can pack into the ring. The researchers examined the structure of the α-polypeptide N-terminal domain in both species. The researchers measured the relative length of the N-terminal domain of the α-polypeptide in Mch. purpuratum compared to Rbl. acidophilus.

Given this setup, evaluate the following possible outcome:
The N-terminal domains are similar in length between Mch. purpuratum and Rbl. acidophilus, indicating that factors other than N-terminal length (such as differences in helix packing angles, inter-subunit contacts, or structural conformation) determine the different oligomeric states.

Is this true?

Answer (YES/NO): NO